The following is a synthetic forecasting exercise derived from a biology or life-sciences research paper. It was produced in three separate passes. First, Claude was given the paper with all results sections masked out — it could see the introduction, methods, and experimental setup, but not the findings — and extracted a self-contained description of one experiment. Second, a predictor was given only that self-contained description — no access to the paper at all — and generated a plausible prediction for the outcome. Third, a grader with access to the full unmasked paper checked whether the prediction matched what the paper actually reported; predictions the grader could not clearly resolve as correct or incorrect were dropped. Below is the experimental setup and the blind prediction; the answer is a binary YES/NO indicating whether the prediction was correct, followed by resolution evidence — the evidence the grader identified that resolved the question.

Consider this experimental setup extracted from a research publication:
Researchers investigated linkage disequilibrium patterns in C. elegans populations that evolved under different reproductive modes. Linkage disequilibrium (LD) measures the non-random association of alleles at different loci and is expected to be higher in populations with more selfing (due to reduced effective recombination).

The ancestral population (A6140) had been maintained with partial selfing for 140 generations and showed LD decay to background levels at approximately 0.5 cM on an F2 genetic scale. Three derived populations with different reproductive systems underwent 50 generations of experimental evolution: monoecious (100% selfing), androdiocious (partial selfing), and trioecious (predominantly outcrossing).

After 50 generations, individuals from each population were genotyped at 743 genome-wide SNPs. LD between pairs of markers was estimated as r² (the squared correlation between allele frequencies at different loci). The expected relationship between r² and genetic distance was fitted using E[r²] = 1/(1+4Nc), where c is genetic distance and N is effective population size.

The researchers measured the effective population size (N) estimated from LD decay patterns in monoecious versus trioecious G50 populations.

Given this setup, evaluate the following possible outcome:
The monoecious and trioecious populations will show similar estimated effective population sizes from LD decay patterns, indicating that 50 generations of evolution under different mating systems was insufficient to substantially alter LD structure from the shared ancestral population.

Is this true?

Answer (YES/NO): NO